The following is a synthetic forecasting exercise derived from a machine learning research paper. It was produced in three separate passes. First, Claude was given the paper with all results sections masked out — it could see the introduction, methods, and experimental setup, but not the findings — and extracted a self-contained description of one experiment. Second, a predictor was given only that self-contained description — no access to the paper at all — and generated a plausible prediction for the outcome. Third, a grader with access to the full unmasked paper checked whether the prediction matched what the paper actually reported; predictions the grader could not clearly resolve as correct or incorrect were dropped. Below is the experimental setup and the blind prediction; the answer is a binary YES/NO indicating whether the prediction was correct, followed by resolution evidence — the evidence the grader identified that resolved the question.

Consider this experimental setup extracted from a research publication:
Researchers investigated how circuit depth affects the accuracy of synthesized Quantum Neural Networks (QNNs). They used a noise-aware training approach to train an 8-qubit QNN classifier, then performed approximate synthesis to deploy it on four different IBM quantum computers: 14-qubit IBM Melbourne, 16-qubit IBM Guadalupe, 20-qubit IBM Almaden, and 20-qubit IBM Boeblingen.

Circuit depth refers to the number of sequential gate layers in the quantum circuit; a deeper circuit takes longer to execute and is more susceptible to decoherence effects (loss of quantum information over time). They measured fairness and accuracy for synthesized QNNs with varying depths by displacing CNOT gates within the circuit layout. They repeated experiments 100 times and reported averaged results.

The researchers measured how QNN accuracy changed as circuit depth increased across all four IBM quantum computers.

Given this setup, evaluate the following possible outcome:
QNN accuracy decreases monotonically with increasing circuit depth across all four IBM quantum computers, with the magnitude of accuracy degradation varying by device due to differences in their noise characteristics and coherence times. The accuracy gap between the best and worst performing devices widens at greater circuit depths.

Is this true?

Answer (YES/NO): NO